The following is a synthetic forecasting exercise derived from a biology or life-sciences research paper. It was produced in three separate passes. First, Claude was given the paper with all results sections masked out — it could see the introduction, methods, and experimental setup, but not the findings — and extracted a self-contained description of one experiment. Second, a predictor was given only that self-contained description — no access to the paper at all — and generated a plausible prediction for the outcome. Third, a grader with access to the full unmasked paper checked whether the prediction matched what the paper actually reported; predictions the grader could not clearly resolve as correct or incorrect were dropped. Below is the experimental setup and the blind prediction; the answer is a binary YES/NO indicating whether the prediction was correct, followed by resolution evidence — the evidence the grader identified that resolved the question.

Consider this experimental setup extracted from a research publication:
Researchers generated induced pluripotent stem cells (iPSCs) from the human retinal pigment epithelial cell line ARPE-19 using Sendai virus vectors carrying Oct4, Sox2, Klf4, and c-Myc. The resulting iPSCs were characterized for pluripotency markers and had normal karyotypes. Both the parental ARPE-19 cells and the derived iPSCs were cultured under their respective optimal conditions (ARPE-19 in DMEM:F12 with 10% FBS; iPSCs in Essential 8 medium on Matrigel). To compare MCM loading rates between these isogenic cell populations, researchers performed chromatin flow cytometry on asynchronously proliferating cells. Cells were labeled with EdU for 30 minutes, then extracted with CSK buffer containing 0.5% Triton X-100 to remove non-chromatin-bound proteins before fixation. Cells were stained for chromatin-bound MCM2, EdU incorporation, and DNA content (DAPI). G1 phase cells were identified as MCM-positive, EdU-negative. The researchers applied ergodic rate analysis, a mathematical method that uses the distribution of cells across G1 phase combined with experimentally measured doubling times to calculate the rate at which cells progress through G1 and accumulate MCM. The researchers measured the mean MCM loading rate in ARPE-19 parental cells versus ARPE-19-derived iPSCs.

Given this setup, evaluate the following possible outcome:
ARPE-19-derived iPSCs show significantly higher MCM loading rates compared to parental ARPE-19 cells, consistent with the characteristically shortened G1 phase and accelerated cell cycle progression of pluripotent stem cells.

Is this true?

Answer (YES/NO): YES